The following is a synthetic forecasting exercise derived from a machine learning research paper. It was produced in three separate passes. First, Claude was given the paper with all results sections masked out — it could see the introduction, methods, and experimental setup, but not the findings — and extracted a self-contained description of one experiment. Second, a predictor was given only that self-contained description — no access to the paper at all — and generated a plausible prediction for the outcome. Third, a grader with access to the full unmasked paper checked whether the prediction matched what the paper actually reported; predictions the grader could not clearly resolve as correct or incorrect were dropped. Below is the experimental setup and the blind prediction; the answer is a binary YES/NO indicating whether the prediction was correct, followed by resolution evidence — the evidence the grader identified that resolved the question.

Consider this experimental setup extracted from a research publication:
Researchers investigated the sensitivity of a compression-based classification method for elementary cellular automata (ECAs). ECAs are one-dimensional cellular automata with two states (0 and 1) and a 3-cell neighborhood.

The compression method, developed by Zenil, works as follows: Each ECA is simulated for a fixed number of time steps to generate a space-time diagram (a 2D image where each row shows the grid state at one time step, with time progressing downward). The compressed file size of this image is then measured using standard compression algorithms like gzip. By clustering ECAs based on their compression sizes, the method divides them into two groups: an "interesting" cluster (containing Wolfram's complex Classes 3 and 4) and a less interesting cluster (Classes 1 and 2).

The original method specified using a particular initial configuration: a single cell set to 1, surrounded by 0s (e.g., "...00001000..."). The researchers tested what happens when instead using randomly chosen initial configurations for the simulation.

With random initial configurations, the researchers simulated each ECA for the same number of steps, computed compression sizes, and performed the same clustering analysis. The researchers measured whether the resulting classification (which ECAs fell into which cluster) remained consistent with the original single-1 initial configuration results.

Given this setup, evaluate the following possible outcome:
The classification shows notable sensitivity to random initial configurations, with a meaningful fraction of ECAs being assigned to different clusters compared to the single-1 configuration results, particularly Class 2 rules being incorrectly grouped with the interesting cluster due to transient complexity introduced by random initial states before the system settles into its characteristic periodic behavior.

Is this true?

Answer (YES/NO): NO